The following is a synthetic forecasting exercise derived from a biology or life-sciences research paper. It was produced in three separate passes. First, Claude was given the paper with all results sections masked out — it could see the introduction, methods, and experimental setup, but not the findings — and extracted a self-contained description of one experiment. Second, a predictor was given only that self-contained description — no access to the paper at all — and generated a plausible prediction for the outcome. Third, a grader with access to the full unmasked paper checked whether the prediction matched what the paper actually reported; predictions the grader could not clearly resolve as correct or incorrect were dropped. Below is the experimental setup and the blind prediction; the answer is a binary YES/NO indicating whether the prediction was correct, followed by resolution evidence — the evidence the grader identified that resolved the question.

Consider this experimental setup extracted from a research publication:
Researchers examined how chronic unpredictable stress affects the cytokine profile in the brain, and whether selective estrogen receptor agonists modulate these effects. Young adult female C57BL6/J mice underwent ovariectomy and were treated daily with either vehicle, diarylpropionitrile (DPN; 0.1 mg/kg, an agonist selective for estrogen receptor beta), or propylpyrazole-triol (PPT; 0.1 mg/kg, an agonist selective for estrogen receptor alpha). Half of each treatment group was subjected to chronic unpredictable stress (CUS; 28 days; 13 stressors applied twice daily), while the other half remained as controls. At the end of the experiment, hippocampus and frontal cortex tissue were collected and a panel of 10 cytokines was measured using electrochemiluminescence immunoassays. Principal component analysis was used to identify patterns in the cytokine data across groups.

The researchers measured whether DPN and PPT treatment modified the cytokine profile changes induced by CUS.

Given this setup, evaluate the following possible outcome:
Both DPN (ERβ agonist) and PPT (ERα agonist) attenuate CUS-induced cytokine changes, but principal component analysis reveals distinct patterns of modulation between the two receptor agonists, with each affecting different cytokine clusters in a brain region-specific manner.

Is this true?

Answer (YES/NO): NO